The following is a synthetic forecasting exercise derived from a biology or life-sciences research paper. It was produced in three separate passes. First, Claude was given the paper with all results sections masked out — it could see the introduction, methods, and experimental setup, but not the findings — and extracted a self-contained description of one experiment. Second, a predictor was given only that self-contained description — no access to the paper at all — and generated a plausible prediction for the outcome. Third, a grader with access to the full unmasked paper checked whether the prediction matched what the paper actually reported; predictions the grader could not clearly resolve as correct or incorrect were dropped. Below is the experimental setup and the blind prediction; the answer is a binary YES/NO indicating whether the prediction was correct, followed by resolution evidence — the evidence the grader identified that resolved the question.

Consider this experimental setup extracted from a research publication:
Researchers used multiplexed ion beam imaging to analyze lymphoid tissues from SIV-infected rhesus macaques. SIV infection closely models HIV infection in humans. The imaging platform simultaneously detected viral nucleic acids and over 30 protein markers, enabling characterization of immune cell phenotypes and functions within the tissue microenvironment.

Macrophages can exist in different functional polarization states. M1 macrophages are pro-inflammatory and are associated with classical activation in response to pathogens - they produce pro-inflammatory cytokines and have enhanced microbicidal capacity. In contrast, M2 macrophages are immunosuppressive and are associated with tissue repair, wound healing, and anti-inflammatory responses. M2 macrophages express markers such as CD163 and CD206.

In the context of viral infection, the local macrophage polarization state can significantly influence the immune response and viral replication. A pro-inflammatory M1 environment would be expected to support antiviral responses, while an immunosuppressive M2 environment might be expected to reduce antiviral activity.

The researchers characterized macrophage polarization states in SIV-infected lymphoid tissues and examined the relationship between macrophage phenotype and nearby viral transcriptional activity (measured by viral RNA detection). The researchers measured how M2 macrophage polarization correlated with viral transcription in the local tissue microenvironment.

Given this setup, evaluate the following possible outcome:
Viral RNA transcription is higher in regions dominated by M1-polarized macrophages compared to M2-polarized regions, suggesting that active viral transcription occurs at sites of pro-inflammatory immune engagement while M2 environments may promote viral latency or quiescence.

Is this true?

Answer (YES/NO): NO